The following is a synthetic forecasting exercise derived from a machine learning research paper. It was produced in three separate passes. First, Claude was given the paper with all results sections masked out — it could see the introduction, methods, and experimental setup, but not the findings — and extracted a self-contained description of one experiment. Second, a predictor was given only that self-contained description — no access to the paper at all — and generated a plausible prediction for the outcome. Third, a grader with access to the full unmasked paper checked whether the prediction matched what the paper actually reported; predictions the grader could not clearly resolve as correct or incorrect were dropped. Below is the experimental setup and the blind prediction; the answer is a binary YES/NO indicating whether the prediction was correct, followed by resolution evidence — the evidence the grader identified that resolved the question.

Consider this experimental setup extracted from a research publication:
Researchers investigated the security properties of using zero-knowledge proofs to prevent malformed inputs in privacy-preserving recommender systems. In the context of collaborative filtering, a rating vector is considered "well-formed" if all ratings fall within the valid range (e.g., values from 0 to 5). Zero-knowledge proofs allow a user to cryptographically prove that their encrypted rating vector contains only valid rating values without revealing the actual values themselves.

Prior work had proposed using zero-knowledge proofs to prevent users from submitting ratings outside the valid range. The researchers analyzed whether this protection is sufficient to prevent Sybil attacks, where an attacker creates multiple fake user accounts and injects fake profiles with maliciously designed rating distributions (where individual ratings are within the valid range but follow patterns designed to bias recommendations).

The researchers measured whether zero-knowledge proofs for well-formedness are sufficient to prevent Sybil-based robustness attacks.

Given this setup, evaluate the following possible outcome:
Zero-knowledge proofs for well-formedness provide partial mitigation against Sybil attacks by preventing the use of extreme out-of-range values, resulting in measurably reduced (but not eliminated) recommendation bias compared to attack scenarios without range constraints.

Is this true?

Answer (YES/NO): NO